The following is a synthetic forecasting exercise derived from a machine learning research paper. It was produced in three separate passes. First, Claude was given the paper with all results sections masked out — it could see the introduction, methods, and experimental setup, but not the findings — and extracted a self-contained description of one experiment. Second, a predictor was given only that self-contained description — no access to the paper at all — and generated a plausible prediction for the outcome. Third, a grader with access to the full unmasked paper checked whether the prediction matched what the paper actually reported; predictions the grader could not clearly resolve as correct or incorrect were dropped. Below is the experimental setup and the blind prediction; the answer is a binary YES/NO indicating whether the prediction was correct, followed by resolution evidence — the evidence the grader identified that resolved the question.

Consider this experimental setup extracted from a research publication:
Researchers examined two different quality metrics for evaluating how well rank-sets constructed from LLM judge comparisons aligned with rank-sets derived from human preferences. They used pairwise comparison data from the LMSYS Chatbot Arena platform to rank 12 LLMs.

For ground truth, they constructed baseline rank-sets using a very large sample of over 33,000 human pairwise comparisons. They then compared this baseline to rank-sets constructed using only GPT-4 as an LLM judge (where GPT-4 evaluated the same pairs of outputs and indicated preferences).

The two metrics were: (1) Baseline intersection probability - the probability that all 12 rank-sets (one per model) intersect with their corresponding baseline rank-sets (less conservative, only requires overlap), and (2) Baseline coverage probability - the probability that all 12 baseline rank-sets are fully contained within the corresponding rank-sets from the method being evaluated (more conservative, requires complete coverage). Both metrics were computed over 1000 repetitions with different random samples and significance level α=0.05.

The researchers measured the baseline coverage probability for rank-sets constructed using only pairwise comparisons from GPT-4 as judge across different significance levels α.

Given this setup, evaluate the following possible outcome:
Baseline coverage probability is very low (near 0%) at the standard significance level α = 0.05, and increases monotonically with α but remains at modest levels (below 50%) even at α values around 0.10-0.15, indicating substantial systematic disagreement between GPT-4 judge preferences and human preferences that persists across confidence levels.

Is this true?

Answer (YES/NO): NO